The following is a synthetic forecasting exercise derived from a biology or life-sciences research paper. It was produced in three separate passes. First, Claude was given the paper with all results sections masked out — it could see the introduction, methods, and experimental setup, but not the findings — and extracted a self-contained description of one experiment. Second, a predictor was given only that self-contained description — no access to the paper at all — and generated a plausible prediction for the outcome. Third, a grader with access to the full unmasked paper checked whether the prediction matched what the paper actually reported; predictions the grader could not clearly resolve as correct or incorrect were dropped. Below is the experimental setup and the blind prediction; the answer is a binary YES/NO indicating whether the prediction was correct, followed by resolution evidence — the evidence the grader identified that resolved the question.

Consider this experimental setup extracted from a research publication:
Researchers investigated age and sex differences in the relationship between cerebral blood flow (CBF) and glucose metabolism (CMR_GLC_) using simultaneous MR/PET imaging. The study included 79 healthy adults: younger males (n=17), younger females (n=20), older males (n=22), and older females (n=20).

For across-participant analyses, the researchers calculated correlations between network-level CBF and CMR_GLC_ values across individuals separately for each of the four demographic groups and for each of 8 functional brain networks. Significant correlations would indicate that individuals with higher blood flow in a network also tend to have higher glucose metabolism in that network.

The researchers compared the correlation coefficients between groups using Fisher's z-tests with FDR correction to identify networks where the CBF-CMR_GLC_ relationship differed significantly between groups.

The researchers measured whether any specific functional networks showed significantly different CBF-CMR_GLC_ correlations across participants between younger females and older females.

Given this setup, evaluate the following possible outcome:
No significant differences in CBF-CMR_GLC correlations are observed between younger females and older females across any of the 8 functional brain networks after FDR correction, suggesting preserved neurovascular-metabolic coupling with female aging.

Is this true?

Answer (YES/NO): NO